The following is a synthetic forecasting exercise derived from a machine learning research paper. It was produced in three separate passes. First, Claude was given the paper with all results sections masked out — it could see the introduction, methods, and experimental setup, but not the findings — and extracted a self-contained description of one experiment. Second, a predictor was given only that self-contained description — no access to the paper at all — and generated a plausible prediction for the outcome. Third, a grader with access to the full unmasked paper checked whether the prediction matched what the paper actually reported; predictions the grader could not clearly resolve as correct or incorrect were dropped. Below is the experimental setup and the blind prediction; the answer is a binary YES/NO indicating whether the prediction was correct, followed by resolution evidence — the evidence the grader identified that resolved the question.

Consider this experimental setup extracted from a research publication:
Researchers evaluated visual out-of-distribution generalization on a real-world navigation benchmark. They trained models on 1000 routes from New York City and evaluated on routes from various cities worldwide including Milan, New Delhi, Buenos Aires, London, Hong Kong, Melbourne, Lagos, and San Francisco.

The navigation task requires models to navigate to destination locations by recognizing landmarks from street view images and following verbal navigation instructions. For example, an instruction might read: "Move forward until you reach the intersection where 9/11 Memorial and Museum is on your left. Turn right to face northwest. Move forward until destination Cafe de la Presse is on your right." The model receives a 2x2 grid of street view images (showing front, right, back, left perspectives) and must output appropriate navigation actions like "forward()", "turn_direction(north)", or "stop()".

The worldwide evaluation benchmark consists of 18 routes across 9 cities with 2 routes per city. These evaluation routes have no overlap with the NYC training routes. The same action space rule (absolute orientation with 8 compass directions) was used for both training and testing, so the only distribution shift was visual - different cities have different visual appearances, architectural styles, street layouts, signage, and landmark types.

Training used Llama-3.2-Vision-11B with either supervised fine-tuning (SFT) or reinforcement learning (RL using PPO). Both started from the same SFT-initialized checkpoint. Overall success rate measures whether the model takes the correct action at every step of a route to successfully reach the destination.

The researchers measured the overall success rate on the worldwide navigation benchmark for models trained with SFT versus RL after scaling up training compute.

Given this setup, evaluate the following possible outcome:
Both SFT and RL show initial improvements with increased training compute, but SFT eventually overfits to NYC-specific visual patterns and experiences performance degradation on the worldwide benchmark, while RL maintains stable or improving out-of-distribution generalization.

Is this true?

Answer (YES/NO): NO